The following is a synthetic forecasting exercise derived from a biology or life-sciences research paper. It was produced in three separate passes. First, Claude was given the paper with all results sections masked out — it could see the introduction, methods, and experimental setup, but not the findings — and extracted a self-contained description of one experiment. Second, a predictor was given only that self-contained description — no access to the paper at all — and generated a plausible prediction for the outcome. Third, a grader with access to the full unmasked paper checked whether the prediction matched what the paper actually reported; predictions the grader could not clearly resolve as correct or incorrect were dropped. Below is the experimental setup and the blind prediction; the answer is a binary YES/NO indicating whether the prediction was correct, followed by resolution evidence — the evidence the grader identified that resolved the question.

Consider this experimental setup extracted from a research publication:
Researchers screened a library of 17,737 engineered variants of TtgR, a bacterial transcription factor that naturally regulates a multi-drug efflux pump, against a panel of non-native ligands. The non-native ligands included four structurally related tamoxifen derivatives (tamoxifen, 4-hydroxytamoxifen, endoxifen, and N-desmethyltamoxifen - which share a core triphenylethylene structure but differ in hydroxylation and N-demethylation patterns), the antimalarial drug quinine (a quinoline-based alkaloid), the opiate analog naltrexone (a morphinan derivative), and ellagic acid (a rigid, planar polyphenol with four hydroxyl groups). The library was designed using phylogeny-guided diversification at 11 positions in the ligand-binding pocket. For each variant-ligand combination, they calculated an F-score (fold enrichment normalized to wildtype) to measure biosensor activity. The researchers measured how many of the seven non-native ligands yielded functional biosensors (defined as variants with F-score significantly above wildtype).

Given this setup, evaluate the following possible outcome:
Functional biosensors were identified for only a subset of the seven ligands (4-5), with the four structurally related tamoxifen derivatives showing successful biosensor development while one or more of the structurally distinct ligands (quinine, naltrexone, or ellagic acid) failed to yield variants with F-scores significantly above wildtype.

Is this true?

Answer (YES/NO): NO